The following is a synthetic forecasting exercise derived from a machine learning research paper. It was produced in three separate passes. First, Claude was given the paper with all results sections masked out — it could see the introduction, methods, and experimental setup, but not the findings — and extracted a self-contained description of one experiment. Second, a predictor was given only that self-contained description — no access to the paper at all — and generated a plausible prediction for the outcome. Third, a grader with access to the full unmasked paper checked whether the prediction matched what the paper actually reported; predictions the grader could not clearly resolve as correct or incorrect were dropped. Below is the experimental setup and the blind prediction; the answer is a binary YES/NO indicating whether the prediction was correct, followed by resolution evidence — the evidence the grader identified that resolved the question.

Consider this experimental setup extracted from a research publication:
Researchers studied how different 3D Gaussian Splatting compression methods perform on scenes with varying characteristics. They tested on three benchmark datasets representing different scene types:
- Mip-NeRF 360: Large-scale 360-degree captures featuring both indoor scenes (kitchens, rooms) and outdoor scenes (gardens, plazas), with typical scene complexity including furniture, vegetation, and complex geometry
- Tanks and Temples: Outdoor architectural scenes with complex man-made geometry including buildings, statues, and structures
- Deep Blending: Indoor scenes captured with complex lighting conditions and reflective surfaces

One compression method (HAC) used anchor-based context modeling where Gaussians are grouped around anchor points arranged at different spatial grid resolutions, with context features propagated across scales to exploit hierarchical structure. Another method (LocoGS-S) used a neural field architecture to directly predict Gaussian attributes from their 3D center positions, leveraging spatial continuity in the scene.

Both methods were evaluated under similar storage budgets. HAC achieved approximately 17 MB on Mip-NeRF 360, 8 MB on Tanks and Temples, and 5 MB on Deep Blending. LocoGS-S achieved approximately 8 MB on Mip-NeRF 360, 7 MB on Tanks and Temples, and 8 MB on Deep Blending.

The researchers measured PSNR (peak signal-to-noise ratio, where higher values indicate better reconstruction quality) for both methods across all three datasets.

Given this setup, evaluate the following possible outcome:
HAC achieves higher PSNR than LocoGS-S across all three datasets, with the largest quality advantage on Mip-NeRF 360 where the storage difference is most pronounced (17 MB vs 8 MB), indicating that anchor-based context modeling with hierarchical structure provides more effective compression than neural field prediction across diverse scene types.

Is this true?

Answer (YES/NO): NO